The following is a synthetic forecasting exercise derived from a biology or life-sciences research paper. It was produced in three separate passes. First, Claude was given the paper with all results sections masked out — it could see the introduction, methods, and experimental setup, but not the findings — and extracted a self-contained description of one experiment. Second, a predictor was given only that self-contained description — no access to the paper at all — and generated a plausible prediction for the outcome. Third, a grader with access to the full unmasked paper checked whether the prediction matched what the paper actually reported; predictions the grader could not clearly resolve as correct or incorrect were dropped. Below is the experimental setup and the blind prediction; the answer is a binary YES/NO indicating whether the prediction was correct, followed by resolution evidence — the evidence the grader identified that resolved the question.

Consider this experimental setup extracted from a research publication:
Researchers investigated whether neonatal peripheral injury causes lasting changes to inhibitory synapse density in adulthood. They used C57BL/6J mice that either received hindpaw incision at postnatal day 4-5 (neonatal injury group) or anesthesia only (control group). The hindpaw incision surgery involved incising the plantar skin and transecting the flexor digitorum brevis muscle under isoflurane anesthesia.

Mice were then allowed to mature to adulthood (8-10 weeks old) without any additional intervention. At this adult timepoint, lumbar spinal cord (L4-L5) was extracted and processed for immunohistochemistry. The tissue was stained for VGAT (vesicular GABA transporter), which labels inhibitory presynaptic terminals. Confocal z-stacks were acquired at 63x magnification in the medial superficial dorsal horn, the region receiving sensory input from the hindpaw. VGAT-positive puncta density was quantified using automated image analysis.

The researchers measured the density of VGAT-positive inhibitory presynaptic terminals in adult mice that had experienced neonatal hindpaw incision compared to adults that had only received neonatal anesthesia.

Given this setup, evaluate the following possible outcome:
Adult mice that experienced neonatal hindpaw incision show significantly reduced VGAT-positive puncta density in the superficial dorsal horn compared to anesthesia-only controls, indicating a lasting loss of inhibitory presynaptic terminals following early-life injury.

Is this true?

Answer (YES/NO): YES